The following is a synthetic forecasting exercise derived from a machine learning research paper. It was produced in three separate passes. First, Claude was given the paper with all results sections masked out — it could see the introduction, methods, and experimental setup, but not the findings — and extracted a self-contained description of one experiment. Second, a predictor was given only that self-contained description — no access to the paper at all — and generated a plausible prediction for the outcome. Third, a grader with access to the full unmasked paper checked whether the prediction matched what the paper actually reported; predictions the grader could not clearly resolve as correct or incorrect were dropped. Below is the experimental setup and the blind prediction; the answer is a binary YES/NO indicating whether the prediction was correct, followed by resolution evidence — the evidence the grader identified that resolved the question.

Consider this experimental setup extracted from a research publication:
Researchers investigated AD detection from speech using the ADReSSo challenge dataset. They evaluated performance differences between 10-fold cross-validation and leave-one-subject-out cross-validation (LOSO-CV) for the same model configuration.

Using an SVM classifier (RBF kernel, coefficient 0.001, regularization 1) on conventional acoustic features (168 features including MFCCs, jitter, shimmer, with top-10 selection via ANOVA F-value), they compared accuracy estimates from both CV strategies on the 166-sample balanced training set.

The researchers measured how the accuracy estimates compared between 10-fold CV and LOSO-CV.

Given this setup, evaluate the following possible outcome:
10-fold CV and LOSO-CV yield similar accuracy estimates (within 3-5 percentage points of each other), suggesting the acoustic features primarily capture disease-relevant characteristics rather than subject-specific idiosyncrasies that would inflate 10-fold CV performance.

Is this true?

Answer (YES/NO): YES